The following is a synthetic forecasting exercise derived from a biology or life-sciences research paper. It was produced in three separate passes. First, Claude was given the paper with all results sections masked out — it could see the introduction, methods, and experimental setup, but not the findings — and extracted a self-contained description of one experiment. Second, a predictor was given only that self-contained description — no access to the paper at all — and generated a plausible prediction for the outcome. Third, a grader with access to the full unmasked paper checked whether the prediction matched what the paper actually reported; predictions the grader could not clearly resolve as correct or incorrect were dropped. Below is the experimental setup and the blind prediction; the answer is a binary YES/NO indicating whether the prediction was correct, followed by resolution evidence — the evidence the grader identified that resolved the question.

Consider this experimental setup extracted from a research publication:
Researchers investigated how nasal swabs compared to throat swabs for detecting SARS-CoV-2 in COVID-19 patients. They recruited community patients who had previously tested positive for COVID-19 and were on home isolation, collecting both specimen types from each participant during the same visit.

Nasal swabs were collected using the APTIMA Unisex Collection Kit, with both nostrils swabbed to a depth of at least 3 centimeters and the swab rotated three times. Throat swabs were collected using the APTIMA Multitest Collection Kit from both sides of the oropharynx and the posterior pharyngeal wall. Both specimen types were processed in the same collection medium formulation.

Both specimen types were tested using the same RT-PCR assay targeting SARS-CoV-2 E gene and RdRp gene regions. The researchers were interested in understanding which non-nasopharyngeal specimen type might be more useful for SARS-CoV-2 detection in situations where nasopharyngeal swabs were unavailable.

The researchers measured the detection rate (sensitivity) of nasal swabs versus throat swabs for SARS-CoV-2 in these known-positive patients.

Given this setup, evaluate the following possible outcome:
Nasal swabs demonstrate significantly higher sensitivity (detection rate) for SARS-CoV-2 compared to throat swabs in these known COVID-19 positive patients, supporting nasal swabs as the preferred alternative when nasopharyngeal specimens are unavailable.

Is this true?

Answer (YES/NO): NO